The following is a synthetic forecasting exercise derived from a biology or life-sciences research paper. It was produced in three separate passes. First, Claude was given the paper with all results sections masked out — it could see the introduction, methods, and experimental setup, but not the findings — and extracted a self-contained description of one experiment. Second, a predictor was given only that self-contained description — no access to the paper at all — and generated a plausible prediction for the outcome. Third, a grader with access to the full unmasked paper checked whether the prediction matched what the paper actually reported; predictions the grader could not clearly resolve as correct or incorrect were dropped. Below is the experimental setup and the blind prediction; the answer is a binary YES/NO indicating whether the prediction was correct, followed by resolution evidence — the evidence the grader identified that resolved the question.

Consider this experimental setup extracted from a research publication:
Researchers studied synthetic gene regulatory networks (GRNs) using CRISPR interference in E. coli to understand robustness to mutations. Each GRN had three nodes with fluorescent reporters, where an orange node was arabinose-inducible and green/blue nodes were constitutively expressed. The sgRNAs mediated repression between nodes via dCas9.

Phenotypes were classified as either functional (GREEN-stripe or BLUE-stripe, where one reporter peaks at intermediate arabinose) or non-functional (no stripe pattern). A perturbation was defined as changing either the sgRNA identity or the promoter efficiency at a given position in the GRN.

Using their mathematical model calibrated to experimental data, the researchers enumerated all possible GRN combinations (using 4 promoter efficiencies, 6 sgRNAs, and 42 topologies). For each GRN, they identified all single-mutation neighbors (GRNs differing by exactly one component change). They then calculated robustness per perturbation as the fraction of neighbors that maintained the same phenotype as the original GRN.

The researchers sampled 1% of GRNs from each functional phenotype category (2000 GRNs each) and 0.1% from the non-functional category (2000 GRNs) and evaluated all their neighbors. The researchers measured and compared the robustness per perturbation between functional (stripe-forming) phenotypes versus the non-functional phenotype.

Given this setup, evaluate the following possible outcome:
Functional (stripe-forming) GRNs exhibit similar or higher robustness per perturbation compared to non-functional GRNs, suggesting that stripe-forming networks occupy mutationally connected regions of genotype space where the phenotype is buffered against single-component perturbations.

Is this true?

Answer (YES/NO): NO